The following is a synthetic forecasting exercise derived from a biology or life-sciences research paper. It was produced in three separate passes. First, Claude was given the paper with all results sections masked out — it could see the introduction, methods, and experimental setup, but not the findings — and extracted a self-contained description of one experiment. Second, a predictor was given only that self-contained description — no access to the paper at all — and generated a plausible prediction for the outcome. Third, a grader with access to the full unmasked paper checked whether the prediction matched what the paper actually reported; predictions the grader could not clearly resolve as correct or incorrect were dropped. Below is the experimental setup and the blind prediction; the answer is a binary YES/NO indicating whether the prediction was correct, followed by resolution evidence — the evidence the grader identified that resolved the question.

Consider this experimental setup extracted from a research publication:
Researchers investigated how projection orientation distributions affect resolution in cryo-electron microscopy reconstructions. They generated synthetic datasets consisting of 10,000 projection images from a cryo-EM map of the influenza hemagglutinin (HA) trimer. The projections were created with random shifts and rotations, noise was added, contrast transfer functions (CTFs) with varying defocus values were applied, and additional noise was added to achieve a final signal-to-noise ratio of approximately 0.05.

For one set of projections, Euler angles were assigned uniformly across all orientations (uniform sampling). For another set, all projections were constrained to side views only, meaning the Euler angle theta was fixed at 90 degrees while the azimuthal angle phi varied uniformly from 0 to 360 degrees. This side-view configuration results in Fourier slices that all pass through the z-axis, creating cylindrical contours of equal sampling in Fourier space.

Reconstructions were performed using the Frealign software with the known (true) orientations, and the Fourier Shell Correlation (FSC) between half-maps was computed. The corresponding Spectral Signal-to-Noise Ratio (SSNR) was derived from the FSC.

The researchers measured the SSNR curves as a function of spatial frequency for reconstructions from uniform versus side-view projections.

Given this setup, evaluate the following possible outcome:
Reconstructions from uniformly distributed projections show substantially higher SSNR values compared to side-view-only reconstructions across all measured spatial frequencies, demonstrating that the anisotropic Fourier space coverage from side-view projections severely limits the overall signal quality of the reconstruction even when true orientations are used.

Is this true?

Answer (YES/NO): YES